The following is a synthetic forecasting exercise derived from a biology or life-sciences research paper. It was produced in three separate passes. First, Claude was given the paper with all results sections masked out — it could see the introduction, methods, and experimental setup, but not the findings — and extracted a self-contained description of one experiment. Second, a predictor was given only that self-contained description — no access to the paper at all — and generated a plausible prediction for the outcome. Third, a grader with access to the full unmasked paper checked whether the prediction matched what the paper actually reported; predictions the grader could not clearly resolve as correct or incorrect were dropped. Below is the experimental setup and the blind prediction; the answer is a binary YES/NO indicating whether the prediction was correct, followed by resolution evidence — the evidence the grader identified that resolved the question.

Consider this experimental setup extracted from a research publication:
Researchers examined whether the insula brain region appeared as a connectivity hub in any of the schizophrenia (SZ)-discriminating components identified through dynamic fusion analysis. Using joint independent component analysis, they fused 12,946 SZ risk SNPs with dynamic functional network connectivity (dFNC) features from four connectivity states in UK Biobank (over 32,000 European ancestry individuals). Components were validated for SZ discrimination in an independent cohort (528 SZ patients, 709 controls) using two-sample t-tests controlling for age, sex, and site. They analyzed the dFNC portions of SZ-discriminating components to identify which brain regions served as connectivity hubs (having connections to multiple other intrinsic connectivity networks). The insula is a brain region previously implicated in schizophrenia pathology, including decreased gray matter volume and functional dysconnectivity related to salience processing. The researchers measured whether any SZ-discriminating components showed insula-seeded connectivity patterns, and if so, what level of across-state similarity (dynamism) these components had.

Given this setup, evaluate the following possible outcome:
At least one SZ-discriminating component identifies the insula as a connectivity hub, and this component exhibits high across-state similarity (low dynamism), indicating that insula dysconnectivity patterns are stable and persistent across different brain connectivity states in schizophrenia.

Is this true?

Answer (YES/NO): NO